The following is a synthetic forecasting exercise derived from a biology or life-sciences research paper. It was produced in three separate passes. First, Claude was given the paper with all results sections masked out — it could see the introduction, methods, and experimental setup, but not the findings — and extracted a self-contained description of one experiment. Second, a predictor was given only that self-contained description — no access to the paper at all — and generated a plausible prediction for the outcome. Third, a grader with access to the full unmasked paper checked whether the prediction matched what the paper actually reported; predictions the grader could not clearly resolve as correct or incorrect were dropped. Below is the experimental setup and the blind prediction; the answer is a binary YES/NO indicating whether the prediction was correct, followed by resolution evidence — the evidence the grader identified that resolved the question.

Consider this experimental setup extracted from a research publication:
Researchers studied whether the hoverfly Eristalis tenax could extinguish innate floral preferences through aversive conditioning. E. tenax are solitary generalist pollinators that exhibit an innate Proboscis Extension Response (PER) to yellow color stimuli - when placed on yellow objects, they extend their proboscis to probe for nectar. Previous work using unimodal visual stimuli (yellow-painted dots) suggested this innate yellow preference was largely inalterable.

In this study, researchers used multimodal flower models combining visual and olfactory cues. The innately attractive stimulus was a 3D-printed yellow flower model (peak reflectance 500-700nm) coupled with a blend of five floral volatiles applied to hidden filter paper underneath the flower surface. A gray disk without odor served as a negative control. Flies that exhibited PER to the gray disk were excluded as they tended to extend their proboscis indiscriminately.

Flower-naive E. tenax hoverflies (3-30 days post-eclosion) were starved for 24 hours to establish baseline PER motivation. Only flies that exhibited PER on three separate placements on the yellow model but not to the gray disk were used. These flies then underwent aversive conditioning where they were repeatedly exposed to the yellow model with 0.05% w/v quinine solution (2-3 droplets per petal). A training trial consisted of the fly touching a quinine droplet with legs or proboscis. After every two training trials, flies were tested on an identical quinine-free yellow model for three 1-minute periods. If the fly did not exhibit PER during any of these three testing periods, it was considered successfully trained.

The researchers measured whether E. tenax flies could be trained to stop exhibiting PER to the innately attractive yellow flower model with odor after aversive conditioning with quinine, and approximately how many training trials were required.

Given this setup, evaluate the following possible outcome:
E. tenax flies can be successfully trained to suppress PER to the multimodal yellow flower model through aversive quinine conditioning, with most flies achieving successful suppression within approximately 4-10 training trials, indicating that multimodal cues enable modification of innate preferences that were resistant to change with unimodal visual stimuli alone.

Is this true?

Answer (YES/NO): YES